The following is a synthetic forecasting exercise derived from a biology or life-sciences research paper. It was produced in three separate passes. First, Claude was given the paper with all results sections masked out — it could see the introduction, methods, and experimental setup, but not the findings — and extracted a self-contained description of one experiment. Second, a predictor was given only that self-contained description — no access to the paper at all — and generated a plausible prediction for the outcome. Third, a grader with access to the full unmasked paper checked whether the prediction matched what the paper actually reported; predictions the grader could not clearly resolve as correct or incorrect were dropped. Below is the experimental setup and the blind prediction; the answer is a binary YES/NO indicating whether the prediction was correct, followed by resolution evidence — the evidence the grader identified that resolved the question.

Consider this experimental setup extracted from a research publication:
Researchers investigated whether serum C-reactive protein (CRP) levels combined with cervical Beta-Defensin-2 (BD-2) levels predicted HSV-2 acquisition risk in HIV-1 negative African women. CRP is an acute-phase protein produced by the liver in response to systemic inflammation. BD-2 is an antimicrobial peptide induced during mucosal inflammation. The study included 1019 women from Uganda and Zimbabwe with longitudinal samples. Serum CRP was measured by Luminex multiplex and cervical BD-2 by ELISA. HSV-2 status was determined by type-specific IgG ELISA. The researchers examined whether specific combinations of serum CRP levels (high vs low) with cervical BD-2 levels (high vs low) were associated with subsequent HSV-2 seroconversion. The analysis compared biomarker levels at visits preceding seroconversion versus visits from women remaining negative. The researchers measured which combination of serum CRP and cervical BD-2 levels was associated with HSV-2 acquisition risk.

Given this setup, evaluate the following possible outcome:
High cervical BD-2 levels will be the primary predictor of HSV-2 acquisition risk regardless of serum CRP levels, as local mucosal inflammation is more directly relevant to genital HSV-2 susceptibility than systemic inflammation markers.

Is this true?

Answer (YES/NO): NO